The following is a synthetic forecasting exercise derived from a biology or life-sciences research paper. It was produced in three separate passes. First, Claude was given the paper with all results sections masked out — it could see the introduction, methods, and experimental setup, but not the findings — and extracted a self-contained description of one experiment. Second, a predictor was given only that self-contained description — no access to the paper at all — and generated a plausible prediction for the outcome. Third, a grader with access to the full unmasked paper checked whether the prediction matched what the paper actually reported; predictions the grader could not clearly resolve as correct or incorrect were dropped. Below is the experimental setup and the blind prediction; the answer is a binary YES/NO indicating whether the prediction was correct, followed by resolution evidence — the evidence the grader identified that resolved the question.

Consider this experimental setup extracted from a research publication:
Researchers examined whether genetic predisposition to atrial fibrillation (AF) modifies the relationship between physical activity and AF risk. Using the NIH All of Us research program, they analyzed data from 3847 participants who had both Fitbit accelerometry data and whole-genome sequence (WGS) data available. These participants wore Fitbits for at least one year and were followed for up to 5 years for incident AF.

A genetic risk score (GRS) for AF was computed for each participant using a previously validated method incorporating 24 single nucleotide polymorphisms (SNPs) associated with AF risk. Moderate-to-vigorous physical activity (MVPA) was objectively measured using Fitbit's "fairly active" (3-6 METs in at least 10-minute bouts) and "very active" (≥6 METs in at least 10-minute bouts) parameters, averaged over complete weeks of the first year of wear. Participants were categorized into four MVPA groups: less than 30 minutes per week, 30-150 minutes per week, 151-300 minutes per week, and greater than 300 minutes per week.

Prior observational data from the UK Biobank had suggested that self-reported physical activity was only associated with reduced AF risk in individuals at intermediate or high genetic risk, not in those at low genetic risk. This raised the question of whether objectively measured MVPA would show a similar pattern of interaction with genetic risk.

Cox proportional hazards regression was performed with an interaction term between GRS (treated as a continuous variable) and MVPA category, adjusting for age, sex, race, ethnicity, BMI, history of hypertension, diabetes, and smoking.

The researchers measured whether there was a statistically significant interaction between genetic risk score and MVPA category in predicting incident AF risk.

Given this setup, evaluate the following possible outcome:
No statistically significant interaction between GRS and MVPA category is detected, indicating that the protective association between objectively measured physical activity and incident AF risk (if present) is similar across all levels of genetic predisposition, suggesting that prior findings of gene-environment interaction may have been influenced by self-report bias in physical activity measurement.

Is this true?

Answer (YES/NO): YES